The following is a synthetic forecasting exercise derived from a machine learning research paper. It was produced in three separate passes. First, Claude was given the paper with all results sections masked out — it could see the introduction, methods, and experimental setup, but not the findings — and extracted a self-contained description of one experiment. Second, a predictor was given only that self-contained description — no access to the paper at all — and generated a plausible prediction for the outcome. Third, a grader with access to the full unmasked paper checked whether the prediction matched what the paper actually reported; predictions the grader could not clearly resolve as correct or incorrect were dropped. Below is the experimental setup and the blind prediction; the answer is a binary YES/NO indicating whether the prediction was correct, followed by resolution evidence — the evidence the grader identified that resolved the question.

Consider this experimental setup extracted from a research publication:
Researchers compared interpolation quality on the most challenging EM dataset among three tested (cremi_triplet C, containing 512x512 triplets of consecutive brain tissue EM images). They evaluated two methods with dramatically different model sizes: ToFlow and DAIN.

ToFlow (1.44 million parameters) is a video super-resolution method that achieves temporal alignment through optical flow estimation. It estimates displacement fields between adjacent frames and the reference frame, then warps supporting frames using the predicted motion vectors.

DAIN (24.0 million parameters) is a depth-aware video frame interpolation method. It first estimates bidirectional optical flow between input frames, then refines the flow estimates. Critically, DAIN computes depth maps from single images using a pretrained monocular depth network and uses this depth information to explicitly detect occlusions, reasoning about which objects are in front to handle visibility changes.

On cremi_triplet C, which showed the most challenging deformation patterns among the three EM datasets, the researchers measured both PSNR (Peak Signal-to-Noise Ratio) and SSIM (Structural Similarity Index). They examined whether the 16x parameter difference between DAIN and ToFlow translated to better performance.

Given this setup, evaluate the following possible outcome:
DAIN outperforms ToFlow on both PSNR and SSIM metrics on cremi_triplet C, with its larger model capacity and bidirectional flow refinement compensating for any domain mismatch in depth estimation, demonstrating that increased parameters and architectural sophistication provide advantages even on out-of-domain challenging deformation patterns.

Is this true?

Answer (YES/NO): NO